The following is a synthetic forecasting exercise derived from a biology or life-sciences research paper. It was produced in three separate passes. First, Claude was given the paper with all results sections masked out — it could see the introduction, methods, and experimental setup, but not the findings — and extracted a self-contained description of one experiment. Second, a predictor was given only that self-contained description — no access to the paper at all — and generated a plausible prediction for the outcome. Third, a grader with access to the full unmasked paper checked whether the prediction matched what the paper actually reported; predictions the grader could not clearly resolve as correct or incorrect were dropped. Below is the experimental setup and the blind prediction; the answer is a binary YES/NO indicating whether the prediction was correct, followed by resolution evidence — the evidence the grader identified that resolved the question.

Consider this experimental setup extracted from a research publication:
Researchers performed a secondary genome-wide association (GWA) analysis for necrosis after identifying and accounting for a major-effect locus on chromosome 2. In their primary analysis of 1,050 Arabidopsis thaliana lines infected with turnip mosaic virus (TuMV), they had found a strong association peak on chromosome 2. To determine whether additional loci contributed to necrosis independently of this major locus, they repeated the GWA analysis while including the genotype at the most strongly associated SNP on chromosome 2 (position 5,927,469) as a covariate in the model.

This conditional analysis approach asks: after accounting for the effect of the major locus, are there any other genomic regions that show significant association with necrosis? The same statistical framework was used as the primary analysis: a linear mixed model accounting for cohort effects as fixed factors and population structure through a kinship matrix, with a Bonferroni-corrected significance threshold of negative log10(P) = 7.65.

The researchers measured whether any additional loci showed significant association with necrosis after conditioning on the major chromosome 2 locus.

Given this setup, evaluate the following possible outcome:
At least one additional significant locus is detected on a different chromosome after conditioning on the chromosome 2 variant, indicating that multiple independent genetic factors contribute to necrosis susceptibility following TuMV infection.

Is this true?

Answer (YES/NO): YES